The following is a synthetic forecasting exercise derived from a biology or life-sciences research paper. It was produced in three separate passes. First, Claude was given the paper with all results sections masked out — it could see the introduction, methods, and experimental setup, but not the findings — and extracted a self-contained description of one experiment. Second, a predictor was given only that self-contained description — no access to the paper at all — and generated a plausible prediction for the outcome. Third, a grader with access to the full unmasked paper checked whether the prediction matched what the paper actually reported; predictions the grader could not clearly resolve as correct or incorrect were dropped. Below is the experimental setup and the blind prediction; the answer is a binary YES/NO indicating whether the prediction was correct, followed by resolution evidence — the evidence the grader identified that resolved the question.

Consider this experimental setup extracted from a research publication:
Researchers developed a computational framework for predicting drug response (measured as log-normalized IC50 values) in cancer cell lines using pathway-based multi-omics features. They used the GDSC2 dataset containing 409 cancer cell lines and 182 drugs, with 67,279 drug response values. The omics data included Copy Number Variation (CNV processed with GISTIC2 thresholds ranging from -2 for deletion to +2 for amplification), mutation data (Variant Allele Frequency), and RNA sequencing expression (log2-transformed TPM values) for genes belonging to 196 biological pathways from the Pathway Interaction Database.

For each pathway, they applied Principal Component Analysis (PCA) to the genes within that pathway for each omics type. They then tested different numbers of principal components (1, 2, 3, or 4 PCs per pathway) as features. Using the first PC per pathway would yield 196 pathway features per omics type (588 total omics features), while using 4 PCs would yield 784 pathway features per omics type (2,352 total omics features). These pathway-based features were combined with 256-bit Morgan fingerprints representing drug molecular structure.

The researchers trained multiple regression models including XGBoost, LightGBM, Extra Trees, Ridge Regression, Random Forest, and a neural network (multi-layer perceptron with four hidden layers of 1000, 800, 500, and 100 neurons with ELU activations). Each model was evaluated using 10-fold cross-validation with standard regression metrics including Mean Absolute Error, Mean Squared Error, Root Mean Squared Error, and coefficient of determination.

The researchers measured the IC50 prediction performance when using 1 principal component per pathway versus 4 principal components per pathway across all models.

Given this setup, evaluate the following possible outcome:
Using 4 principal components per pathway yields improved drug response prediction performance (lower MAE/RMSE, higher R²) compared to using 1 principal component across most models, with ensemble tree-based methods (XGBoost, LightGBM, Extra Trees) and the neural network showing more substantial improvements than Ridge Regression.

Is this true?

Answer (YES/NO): NO